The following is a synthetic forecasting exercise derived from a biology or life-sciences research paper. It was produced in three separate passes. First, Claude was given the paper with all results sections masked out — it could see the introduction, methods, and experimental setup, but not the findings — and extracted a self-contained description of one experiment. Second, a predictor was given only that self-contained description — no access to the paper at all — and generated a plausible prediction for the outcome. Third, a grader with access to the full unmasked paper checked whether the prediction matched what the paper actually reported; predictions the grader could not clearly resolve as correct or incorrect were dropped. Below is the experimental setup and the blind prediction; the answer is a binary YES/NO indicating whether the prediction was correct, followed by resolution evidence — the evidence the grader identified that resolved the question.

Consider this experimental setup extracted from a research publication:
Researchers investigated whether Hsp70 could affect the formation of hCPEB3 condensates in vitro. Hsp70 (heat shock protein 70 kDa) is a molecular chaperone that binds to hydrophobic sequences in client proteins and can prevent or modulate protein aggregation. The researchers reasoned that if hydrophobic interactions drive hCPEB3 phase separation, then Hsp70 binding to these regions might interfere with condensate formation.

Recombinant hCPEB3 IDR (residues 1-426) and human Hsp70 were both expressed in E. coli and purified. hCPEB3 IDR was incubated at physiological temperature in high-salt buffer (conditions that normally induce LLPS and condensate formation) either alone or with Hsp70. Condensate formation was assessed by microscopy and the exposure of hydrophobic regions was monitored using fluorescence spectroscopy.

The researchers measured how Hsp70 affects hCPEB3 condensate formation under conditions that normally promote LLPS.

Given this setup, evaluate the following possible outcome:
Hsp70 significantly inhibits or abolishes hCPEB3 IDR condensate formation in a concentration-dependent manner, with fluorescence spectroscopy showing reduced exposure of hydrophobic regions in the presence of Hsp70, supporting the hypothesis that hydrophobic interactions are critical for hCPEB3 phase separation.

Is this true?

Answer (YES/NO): NO